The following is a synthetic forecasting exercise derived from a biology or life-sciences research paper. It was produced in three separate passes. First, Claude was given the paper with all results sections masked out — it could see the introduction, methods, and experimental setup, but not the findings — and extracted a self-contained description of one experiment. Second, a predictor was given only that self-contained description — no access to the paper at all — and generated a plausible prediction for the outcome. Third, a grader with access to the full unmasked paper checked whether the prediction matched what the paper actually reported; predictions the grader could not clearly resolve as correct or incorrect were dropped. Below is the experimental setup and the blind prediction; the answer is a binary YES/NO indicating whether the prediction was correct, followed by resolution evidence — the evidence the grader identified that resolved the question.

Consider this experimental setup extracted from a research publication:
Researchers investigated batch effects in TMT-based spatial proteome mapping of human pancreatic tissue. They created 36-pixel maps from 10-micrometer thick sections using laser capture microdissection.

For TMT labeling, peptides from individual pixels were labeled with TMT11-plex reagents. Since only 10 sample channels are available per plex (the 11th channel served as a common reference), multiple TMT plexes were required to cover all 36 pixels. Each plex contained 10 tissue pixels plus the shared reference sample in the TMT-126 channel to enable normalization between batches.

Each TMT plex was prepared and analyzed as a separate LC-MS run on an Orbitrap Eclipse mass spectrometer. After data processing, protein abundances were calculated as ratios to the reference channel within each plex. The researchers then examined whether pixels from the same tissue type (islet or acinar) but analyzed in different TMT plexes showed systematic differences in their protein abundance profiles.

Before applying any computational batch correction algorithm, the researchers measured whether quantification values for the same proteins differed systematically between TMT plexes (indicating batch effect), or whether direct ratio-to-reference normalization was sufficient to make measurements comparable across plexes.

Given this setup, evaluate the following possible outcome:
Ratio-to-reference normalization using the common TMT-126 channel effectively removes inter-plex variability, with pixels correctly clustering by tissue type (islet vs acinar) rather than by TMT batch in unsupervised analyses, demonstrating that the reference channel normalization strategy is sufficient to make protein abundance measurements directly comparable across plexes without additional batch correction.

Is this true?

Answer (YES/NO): NO